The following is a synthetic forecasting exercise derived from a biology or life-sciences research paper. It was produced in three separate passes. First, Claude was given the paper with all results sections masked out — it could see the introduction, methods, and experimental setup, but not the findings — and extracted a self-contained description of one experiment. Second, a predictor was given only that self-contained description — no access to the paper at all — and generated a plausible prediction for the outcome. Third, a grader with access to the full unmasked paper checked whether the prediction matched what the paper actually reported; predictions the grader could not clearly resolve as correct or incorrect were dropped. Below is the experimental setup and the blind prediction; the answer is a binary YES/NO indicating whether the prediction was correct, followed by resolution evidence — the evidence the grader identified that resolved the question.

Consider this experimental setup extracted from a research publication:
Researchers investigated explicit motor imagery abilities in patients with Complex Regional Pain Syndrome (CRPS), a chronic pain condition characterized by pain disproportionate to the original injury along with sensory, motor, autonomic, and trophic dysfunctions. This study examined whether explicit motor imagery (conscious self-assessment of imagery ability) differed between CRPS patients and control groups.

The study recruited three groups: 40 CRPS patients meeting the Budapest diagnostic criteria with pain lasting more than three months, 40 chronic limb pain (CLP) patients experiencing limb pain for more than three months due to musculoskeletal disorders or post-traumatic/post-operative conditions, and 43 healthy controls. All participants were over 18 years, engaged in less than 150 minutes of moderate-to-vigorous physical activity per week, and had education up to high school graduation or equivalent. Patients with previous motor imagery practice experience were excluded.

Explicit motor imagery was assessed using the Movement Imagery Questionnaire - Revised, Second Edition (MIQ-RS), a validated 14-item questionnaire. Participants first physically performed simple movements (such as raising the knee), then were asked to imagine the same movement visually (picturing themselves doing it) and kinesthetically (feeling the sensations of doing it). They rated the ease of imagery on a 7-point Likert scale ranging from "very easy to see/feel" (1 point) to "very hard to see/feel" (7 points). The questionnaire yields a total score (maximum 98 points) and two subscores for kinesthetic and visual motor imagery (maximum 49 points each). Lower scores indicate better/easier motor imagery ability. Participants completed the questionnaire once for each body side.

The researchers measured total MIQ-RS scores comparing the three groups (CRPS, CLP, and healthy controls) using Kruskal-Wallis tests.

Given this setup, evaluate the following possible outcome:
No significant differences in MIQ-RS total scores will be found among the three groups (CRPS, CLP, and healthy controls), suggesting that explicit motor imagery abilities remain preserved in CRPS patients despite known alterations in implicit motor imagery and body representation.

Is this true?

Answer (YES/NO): YES